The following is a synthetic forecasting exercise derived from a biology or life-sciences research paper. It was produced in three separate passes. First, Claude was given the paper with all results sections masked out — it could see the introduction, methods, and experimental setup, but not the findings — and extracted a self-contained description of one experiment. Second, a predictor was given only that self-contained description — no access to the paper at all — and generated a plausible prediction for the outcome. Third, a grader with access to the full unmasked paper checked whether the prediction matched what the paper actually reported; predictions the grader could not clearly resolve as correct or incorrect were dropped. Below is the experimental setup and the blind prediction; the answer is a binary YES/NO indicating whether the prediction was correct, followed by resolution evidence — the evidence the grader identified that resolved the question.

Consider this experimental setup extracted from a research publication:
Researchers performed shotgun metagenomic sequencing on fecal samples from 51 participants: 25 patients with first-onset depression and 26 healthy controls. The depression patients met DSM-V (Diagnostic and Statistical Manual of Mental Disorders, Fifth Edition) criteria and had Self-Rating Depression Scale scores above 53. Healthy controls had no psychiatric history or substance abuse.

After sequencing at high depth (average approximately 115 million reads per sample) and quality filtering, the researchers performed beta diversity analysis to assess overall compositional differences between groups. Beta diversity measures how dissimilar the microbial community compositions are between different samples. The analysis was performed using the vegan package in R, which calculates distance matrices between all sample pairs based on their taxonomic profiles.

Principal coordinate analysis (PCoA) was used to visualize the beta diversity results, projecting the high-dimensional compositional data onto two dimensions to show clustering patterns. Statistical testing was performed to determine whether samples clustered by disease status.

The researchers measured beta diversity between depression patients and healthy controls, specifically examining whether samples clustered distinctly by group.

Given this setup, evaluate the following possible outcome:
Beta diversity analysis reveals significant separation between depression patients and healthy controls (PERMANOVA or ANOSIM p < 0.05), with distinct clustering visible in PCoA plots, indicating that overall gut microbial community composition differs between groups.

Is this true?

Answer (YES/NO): YES